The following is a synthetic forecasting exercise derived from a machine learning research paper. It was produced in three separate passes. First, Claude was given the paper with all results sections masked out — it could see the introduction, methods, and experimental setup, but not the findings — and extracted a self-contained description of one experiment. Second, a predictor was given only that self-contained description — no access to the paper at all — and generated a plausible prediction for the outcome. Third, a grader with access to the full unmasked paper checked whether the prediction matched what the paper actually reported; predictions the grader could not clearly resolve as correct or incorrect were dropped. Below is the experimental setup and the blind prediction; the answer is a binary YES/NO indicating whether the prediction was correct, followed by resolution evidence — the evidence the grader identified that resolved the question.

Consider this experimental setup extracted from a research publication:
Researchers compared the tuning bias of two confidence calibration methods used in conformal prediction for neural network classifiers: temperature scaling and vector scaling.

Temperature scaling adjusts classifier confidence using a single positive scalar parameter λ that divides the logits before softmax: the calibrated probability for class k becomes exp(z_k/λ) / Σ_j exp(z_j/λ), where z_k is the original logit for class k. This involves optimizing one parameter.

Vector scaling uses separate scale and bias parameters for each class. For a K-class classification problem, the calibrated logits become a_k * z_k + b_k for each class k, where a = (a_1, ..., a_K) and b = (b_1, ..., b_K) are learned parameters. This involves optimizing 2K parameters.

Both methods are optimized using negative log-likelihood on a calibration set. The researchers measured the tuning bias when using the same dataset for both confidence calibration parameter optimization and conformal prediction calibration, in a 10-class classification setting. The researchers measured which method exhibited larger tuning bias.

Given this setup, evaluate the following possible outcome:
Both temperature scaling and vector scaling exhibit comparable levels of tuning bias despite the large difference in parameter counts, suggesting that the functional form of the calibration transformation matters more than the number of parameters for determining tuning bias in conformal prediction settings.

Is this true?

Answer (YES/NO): NO